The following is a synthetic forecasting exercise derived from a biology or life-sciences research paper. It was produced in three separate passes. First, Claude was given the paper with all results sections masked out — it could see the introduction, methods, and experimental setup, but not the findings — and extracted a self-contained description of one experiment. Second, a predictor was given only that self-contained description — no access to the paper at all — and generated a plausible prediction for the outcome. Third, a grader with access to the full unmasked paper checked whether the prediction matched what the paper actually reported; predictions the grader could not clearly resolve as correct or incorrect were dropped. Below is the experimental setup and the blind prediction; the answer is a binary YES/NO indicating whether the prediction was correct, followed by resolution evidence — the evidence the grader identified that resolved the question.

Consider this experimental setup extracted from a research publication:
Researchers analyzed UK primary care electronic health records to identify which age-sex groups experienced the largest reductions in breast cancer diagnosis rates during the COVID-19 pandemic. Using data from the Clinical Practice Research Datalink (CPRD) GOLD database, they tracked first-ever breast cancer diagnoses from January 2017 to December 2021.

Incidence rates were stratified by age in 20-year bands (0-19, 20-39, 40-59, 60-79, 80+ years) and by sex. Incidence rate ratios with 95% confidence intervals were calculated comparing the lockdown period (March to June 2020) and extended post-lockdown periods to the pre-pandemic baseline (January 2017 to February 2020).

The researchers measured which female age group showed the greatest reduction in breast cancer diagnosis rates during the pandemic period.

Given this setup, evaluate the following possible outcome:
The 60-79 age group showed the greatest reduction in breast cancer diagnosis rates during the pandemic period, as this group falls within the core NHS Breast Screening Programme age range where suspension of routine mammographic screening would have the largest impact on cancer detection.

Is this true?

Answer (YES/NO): YES